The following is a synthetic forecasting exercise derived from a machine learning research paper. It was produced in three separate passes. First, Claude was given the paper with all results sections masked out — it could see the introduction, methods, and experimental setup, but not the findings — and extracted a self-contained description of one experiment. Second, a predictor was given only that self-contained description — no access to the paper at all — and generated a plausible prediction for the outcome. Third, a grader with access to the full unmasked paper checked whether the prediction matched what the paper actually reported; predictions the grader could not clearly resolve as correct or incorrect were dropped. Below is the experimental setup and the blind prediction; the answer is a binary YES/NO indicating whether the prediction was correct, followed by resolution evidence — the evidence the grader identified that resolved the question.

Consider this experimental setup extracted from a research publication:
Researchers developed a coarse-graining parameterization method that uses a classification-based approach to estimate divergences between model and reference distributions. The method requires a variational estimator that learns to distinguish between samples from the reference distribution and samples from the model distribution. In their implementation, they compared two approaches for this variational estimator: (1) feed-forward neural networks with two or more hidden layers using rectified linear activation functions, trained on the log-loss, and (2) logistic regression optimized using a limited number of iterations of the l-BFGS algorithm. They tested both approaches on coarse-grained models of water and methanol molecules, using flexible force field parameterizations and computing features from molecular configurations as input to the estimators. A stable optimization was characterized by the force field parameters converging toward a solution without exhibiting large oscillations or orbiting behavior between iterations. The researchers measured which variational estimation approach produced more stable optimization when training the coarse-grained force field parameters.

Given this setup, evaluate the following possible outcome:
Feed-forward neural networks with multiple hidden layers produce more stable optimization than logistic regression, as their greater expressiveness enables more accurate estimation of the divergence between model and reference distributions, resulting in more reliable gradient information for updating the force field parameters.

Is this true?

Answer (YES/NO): NO